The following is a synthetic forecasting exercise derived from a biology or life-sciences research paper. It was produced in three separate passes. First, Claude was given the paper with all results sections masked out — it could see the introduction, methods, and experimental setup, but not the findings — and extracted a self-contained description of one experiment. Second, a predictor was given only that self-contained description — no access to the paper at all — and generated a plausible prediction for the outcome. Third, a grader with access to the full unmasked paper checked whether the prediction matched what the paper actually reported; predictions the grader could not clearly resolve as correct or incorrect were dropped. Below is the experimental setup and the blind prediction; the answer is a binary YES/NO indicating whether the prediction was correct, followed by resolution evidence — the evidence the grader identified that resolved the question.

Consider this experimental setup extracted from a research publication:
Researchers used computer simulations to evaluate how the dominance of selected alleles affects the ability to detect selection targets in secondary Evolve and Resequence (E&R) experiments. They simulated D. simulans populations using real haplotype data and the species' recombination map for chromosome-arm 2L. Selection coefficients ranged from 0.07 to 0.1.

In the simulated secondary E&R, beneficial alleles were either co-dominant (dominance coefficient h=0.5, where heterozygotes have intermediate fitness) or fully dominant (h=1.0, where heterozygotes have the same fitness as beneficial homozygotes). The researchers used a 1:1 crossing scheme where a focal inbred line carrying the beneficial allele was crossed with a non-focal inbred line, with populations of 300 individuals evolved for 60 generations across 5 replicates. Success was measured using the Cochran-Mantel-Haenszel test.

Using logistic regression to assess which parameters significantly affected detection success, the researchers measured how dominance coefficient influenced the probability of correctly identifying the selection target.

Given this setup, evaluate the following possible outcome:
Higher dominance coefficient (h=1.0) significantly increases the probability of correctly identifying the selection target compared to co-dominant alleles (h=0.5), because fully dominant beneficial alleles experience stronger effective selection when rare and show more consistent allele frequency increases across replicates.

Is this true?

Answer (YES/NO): NO